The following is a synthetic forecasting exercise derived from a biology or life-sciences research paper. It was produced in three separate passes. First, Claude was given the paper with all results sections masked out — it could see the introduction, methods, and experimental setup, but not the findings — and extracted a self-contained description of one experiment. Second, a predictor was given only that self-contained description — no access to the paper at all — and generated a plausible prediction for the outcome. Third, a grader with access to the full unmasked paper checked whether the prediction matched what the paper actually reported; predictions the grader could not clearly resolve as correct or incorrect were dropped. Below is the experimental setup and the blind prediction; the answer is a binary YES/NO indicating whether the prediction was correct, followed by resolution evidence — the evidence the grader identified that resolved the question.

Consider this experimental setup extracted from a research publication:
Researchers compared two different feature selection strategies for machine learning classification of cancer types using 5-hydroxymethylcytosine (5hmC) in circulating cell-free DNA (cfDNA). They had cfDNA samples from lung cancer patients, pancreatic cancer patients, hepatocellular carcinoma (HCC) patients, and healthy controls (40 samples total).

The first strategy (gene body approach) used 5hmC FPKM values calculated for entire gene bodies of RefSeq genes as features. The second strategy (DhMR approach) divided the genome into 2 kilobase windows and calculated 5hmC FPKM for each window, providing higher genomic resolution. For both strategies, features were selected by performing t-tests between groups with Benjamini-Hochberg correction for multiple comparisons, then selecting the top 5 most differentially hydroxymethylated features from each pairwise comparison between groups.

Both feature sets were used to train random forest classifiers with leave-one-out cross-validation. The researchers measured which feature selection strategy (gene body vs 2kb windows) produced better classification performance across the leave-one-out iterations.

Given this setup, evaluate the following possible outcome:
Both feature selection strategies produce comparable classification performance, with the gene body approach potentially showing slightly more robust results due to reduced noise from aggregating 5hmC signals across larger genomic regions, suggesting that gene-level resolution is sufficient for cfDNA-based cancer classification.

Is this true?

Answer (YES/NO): NO